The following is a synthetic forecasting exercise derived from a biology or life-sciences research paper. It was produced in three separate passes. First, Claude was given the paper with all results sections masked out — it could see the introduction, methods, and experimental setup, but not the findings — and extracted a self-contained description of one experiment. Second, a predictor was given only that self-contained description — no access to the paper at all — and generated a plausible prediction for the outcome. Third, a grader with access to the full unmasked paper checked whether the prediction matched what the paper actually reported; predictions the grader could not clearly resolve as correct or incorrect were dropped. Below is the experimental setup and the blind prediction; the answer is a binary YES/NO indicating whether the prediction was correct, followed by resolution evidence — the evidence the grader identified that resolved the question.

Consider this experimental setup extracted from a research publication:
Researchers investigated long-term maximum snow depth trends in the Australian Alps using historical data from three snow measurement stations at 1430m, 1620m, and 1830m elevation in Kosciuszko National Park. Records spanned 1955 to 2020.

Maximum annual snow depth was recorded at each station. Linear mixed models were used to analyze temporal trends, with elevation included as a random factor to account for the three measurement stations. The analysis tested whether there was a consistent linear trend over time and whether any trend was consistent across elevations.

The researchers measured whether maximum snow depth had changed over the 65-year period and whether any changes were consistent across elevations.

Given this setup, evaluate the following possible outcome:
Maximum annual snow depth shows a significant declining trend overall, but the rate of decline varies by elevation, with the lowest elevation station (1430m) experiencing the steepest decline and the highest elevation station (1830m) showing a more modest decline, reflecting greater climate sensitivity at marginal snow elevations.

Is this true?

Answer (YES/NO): NO